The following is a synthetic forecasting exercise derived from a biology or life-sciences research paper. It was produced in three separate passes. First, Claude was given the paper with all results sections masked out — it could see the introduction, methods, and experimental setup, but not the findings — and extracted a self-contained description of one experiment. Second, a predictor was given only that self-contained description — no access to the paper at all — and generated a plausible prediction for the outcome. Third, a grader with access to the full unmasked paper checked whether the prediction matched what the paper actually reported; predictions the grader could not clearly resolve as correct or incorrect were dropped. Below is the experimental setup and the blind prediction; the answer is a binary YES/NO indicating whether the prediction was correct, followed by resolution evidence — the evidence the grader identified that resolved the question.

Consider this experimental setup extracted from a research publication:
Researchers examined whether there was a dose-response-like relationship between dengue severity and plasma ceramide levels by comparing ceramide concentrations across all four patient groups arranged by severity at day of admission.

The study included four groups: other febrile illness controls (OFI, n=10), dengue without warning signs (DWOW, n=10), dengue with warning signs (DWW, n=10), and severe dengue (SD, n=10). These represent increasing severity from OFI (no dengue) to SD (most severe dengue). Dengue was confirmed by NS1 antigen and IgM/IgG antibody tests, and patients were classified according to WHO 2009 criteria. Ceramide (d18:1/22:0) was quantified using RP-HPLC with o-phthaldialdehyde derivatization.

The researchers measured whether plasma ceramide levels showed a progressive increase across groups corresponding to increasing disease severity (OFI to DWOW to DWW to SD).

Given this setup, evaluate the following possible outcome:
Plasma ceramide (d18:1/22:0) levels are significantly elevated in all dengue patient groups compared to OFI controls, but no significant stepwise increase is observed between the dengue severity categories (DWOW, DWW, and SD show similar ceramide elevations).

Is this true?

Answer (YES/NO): NO